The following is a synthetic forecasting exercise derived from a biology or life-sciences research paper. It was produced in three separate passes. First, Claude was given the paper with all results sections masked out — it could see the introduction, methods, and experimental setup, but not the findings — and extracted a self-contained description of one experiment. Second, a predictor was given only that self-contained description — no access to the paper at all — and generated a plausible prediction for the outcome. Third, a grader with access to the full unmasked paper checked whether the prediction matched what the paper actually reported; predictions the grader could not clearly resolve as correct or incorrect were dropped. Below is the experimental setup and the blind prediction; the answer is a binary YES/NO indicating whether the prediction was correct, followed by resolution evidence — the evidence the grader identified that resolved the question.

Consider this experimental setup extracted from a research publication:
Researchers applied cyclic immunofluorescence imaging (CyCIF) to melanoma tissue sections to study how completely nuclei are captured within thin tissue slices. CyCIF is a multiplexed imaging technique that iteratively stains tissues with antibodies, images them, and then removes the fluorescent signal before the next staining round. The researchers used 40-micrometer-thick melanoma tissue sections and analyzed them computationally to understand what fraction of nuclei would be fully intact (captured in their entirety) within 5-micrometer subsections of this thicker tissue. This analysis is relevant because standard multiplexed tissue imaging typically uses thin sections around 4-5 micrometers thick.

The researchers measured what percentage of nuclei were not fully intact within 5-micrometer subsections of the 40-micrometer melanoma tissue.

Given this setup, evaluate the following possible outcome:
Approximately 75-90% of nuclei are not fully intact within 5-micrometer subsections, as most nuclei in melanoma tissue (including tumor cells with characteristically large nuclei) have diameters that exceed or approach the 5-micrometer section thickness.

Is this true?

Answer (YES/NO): NO